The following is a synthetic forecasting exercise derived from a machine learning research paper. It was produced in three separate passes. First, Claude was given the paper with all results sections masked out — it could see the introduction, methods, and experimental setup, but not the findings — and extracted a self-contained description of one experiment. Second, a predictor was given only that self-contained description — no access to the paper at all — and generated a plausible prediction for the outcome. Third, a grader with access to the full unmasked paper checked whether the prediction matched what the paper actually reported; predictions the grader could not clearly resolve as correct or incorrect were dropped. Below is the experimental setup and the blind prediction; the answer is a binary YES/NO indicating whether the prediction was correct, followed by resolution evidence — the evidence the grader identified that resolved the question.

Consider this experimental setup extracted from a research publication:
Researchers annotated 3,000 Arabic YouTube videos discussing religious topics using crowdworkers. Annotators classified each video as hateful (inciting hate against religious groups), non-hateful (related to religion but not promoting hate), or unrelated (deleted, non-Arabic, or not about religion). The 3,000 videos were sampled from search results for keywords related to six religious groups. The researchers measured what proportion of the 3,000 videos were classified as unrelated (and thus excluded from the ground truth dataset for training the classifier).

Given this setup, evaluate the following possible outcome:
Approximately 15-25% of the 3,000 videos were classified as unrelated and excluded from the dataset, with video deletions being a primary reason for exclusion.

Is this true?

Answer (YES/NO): NO